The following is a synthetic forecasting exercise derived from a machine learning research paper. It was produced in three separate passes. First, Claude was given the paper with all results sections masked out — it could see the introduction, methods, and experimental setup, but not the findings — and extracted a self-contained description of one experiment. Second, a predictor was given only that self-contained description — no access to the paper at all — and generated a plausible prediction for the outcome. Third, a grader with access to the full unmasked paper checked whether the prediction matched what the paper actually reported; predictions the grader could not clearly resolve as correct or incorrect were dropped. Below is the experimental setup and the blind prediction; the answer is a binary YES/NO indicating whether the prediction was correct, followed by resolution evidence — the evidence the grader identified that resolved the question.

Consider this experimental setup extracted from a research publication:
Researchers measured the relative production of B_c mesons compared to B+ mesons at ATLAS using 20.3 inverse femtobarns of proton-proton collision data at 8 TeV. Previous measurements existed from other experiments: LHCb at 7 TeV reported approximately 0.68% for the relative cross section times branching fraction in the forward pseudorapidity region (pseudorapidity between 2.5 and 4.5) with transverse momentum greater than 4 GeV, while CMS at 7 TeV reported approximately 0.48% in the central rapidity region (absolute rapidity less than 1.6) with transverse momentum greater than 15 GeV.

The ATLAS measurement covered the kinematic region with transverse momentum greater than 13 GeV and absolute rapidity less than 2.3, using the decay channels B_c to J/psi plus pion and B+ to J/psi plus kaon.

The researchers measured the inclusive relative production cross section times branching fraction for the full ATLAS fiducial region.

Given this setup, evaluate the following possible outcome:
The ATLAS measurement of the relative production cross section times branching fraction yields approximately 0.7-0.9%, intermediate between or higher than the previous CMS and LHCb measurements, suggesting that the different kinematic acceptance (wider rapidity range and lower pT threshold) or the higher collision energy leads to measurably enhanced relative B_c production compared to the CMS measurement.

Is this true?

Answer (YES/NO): NO